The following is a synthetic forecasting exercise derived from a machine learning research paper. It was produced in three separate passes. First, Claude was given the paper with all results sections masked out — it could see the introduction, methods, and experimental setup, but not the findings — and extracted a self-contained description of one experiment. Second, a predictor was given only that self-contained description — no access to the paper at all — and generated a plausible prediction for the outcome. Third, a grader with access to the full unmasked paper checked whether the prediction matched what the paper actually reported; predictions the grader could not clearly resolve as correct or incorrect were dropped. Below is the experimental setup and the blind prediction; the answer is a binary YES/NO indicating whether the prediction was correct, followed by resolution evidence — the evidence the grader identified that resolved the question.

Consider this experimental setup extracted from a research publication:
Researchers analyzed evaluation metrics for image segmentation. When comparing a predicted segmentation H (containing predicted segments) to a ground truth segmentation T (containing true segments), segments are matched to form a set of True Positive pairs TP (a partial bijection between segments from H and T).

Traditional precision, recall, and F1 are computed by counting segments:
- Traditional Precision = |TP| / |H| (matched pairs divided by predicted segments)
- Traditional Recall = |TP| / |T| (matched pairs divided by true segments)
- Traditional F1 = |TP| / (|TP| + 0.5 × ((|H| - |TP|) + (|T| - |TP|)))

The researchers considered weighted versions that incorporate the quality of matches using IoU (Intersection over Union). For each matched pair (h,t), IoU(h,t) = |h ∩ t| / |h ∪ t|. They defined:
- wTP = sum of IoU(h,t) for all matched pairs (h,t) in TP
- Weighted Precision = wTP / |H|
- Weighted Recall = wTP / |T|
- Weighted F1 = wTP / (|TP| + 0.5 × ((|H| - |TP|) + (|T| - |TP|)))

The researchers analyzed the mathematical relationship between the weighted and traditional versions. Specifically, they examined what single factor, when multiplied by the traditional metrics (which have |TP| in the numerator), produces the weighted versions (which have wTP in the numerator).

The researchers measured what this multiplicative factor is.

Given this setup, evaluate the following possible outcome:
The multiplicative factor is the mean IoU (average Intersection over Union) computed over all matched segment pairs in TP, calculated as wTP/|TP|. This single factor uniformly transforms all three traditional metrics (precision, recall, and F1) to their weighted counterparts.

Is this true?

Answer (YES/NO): YES